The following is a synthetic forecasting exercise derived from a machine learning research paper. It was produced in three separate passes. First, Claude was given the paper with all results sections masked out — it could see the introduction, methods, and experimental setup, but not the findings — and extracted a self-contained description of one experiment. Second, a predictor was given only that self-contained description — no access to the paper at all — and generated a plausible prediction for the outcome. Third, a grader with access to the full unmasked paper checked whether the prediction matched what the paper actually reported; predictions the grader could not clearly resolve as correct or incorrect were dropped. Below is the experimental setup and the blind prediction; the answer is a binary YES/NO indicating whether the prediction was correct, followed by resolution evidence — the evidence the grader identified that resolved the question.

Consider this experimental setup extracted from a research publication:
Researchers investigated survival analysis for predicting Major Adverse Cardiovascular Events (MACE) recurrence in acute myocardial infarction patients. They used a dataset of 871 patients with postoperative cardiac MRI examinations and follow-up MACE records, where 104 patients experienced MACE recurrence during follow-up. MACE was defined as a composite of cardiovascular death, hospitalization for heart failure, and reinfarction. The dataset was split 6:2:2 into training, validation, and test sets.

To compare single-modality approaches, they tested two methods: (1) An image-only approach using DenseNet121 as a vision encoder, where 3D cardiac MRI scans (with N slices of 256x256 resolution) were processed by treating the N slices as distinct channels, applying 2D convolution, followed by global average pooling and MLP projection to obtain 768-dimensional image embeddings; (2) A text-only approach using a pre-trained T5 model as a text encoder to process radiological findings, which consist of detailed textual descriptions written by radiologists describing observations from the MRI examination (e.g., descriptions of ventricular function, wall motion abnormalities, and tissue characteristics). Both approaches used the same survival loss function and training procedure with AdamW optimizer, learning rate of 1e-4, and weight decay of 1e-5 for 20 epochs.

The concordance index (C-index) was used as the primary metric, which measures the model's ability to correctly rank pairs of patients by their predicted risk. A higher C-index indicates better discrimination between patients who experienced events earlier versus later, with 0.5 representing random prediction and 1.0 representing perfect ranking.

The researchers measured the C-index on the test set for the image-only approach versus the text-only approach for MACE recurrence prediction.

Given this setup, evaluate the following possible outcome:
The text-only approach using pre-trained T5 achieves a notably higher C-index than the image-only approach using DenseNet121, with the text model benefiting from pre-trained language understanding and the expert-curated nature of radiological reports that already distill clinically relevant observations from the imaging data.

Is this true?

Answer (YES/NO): YES